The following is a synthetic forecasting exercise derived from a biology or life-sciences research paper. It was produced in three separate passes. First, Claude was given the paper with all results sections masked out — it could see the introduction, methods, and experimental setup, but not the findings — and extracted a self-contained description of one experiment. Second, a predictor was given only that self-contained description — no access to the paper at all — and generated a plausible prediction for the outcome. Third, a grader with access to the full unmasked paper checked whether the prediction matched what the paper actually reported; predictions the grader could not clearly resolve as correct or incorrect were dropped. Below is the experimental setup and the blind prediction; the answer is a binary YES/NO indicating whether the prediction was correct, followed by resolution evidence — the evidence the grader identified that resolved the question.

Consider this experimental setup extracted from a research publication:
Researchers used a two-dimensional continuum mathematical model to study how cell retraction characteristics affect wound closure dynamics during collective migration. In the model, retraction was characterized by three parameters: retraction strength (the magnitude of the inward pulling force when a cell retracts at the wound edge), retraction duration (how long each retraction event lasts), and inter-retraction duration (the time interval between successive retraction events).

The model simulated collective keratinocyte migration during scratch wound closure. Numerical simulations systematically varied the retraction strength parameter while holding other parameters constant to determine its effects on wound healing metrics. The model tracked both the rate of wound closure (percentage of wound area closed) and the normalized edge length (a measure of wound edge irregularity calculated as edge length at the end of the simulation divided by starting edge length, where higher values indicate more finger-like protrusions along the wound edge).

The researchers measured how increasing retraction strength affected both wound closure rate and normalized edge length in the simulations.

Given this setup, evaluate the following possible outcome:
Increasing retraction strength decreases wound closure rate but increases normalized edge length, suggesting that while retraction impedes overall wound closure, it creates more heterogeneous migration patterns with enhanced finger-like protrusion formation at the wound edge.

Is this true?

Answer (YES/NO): YES